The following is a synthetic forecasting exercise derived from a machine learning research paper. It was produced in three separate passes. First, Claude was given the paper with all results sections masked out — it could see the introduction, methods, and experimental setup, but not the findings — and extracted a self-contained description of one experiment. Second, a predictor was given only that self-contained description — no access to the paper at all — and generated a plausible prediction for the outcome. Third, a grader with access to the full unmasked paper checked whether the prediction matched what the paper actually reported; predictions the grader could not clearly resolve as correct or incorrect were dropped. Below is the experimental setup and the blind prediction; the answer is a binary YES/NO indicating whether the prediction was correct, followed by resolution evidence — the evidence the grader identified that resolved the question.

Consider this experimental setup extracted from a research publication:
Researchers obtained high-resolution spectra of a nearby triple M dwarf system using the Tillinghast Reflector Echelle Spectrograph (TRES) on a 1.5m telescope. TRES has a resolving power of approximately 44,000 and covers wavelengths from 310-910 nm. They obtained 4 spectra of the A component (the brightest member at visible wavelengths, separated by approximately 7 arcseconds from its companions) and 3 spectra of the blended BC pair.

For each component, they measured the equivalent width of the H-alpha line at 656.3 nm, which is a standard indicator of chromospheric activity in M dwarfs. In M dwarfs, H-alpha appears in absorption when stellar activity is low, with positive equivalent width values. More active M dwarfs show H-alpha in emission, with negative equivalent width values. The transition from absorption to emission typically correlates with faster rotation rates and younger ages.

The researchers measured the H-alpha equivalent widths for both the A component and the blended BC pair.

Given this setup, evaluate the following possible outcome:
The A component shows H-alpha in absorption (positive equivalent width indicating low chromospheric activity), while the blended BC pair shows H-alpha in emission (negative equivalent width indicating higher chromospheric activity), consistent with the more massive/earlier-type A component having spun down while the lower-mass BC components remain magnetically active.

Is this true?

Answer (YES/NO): YES